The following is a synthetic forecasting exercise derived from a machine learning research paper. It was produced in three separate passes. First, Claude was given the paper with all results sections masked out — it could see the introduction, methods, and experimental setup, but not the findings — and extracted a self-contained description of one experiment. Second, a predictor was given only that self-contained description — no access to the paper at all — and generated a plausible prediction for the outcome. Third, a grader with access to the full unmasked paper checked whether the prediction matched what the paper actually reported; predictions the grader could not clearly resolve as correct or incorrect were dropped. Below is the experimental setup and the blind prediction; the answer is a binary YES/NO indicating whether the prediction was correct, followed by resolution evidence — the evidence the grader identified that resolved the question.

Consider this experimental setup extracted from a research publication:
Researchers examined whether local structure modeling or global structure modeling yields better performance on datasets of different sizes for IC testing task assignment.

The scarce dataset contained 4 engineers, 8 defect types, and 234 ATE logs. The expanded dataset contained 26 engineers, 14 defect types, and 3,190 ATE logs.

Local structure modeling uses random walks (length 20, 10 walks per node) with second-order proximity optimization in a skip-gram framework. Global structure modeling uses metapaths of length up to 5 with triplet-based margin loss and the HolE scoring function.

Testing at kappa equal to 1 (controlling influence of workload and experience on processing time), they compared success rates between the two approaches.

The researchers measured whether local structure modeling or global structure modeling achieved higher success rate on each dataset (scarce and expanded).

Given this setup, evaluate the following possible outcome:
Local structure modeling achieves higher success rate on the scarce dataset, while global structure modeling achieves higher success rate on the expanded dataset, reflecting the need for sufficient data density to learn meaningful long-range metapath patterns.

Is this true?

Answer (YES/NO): NO